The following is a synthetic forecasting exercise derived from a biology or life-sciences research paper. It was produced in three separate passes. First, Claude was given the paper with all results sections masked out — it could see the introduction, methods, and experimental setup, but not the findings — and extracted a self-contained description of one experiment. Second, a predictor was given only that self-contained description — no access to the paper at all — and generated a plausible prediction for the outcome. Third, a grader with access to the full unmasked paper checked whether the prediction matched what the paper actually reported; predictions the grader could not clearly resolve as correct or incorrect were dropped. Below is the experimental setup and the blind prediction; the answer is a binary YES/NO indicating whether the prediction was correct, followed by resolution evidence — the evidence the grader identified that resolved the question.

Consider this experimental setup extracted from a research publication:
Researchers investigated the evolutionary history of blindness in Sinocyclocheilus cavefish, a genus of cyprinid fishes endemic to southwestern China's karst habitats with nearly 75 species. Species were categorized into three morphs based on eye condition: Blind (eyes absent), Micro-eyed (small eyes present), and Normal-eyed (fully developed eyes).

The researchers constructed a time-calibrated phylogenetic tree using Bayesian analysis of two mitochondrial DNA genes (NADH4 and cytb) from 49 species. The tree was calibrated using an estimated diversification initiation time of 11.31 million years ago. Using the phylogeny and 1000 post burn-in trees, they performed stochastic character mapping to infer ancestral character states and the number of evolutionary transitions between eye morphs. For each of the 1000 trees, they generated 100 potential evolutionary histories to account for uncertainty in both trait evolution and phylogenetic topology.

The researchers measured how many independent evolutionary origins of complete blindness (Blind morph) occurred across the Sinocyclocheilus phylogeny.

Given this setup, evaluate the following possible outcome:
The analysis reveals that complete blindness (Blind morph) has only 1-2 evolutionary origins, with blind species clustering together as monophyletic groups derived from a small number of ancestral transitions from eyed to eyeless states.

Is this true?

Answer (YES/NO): NO